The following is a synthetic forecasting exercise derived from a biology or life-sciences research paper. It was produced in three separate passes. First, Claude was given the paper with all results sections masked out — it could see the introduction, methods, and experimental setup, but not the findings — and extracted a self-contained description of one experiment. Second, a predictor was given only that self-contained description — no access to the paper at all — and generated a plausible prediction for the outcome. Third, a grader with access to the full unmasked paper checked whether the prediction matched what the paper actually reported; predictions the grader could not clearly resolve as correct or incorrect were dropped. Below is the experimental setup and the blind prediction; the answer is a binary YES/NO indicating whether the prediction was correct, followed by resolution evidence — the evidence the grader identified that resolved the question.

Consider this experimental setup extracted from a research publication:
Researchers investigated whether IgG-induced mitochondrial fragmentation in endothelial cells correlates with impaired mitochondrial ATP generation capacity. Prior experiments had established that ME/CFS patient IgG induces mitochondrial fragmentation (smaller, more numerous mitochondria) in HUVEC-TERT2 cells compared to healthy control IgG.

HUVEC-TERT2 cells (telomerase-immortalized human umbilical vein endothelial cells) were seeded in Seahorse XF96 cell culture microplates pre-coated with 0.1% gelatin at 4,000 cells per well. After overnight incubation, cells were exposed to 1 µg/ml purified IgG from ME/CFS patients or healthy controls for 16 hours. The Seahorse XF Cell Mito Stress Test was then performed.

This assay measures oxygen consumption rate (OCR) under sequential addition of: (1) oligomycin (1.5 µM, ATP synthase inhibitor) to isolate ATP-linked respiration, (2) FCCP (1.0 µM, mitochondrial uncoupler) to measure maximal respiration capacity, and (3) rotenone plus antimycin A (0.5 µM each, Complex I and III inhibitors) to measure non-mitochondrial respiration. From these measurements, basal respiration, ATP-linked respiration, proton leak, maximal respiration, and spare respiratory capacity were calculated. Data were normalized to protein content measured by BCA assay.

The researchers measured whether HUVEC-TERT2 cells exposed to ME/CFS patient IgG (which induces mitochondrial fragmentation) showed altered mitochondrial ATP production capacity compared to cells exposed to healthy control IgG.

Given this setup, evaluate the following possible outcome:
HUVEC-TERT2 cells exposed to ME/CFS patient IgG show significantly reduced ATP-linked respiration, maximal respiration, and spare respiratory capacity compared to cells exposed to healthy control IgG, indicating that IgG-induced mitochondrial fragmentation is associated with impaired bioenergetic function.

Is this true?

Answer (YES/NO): NO